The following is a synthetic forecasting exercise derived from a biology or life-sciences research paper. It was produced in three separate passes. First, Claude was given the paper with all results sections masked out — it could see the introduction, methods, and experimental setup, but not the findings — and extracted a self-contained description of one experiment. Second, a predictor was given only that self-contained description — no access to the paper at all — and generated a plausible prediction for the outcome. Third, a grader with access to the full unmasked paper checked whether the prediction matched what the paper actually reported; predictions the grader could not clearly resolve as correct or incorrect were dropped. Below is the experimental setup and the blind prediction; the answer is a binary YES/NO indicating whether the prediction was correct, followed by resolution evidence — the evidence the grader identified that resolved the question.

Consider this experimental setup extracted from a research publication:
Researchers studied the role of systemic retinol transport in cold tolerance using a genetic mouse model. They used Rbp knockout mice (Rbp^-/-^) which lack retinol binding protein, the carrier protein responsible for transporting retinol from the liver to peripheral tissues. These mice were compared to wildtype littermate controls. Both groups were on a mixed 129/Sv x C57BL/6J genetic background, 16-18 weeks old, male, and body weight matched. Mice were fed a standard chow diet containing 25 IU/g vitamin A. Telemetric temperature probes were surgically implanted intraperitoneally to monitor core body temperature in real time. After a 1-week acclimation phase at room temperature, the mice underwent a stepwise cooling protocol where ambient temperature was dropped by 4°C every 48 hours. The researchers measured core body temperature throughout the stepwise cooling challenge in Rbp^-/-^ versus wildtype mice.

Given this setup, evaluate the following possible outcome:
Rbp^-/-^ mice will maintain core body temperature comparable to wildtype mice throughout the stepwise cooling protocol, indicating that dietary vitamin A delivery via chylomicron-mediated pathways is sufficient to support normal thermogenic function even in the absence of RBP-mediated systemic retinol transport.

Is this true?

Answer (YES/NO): NO